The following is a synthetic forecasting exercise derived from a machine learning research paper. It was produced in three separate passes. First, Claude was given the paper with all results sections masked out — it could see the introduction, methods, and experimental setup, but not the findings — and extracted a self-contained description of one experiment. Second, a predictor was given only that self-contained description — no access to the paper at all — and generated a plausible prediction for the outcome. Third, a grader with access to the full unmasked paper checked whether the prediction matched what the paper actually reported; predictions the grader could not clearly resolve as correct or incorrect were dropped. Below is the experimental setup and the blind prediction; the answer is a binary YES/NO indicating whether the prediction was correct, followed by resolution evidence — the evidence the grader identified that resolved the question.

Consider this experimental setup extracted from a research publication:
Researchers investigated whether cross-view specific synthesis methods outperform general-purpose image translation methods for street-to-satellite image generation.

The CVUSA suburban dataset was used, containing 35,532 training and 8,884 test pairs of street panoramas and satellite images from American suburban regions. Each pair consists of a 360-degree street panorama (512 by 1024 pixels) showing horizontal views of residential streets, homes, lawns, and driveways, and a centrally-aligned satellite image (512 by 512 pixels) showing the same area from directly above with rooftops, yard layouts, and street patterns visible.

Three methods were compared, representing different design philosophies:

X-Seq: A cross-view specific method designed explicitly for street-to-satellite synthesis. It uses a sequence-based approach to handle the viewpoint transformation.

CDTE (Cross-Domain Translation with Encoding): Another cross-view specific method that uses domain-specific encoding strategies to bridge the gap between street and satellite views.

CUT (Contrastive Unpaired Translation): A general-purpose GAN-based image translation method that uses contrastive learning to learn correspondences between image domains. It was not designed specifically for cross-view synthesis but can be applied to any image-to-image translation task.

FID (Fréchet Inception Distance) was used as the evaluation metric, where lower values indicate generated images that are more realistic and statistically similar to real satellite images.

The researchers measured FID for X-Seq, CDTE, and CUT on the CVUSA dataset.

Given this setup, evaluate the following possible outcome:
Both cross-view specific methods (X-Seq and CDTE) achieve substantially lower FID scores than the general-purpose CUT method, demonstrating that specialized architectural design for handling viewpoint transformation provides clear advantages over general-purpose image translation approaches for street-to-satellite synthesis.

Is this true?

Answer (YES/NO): NO